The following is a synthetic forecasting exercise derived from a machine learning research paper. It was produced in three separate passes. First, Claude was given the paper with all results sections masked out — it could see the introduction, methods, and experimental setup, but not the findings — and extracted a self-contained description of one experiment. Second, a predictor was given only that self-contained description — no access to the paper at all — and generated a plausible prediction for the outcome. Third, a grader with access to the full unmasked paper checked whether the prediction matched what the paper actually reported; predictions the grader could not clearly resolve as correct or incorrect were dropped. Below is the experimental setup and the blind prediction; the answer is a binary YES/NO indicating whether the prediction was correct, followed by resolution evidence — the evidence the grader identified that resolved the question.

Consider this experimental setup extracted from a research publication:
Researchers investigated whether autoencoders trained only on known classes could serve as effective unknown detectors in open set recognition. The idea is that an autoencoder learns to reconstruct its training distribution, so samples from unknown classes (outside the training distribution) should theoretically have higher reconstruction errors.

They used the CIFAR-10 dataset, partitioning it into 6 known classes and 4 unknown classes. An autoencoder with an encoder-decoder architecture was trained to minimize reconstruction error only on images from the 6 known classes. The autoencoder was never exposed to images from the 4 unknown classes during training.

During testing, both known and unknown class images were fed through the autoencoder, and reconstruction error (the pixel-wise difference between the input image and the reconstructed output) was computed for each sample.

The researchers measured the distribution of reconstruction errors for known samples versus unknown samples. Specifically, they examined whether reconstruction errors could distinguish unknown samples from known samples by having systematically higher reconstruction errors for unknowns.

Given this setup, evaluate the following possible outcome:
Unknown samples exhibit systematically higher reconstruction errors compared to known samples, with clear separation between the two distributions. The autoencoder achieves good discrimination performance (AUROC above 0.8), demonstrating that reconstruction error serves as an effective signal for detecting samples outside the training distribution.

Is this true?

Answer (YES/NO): NO